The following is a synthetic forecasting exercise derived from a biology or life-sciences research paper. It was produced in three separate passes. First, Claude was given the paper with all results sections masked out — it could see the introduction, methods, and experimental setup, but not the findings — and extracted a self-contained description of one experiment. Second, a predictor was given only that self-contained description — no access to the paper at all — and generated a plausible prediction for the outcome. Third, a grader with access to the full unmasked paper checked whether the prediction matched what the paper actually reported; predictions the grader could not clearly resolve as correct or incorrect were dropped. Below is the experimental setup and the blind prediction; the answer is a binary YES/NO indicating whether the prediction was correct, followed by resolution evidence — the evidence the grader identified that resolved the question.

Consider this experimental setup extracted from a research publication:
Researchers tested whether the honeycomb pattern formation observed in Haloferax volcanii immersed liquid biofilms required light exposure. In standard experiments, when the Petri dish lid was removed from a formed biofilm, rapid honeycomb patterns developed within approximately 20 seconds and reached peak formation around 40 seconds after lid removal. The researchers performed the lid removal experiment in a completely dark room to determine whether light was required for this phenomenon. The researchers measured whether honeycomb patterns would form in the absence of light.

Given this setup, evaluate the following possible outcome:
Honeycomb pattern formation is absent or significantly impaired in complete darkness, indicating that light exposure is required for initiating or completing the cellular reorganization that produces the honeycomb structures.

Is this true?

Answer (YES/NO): NO